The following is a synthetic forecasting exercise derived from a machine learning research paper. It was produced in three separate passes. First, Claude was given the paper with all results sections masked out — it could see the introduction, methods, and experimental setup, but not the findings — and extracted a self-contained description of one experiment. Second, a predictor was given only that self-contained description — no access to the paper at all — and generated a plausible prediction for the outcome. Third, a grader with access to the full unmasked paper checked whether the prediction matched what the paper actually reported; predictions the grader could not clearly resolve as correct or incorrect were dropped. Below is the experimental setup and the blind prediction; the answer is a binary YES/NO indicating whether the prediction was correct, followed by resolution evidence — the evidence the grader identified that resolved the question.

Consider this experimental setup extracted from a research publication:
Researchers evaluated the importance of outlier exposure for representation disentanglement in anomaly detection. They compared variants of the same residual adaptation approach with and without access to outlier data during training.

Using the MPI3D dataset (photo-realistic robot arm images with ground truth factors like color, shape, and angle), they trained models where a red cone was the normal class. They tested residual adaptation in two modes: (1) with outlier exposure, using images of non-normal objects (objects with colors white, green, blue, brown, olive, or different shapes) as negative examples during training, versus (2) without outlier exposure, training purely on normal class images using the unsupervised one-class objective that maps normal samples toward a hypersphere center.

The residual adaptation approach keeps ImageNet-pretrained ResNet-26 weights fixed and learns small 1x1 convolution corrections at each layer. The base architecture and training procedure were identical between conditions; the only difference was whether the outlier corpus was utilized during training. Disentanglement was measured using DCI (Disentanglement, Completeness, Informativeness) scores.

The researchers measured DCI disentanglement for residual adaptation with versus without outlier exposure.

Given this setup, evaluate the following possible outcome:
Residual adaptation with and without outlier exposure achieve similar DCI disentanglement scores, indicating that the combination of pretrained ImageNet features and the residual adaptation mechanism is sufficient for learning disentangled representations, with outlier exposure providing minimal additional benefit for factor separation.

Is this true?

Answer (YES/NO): NO